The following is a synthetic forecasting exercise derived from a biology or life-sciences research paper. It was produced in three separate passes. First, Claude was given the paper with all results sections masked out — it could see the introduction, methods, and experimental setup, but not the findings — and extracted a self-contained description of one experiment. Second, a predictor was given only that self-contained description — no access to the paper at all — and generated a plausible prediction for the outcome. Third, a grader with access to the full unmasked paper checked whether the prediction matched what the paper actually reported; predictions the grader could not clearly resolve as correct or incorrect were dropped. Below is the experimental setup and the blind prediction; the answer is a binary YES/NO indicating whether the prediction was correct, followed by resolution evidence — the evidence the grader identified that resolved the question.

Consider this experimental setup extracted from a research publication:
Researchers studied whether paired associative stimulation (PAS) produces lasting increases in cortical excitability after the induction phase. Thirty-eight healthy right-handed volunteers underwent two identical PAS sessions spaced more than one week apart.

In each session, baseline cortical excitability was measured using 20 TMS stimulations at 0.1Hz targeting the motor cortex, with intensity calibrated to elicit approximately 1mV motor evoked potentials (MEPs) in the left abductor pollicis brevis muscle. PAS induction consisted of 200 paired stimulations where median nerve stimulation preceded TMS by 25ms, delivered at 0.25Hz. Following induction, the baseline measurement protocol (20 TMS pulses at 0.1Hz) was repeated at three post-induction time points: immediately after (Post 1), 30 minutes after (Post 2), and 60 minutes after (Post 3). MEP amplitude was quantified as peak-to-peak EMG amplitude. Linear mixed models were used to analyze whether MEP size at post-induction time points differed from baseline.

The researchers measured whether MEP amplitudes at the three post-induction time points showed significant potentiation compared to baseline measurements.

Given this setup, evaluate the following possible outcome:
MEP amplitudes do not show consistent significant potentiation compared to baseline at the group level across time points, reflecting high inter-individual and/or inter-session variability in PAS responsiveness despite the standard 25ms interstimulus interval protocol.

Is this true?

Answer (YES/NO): YES